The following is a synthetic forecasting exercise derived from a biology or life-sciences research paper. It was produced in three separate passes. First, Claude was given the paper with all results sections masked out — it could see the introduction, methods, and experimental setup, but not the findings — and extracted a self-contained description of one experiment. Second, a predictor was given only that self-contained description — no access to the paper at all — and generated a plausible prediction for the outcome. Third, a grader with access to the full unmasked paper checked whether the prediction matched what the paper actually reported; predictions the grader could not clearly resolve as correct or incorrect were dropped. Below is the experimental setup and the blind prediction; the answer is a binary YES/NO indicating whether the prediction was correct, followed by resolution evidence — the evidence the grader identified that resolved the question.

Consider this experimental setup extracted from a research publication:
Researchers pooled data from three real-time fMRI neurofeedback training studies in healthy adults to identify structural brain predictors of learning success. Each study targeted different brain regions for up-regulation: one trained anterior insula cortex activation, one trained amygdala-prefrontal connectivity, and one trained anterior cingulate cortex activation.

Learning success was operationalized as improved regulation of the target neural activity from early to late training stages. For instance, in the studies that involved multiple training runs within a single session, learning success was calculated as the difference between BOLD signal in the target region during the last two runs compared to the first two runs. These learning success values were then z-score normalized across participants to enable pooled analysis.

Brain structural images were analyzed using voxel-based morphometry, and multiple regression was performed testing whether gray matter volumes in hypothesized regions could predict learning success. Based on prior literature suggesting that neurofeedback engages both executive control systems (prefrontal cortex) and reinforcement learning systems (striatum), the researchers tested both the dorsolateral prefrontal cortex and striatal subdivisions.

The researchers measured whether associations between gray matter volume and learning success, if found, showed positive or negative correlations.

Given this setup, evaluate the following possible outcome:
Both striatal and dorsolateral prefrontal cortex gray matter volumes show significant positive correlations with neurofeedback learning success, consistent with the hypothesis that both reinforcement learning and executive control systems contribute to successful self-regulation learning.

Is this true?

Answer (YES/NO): NO